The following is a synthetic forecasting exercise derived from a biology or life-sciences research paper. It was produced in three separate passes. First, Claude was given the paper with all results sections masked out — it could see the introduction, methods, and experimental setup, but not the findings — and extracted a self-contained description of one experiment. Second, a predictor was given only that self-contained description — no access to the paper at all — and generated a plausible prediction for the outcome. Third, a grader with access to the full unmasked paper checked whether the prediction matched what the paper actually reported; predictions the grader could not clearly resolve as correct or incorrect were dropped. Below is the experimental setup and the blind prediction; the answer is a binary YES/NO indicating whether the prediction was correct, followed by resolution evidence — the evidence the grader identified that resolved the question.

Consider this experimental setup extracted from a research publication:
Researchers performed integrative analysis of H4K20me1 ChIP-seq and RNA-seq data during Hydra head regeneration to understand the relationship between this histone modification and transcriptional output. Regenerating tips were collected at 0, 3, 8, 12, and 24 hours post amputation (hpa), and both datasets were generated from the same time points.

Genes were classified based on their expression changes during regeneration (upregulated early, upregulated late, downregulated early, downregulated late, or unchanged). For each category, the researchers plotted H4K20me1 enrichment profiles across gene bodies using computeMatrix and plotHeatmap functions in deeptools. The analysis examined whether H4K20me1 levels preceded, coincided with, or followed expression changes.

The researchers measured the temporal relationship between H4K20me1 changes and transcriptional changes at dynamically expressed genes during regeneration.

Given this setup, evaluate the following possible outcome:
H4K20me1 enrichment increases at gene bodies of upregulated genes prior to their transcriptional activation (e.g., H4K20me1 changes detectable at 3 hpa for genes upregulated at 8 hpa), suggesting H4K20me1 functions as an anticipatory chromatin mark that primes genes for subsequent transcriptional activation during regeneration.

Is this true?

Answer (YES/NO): NO